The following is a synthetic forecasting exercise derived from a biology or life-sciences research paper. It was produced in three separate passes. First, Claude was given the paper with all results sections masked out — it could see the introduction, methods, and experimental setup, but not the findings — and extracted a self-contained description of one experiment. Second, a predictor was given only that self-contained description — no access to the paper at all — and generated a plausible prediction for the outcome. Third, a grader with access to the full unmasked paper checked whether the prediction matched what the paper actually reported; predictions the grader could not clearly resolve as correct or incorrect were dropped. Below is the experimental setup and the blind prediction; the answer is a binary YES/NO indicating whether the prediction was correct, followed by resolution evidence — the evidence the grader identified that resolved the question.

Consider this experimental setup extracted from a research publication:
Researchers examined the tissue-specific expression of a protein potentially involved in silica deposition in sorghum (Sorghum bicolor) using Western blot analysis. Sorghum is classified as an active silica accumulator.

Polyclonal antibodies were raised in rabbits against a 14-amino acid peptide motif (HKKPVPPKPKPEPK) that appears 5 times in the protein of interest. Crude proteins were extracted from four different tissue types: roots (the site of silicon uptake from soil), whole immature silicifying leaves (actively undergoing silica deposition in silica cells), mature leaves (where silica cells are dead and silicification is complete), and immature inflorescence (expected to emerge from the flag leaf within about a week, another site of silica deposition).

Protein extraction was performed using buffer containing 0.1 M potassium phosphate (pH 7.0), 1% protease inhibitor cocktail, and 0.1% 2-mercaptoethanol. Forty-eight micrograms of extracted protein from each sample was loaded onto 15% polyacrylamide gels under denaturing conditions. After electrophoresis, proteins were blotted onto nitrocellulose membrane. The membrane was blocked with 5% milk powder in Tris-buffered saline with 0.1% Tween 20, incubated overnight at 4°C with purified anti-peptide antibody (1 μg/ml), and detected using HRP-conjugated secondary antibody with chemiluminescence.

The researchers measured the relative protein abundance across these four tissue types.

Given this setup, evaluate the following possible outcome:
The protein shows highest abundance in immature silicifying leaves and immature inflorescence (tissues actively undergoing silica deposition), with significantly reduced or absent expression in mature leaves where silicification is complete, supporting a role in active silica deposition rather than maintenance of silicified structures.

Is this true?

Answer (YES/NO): YES